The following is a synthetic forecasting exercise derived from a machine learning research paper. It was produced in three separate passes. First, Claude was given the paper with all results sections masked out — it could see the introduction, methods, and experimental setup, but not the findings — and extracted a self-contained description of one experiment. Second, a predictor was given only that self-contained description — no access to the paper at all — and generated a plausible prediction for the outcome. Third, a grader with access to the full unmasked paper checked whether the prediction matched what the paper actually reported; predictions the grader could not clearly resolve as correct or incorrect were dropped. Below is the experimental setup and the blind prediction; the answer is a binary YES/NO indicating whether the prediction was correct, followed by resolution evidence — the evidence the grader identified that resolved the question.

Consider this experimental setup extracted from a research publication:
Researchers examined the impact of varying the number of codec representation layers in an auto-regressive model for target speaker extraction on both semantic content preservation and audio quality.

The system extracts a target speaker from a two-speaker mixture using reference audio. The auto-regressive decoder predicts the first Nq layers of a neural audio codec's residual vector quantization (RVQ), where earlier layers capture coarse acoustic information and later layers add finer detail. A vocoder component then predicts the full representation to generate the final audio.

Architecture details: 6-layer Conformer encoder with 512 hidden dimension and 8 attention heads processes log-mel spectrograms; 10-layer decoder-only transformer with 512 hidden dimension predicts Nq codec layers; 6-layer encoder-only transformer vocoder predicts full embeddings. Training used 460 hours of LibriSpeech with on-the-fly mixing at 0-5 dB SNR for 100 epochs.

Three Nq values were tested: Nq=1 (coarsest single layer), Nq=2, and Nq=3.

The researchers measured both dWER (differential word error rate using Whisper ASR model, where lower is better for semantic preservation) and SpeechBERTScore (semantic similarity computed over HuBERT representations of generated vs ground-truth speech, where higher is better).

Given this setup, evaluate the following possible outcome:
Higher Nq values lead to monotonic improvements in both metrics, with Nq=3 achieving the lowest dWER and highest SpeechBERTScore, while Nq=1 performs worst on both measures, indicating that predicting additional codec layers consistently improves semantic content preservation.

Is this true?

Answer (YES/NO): NO